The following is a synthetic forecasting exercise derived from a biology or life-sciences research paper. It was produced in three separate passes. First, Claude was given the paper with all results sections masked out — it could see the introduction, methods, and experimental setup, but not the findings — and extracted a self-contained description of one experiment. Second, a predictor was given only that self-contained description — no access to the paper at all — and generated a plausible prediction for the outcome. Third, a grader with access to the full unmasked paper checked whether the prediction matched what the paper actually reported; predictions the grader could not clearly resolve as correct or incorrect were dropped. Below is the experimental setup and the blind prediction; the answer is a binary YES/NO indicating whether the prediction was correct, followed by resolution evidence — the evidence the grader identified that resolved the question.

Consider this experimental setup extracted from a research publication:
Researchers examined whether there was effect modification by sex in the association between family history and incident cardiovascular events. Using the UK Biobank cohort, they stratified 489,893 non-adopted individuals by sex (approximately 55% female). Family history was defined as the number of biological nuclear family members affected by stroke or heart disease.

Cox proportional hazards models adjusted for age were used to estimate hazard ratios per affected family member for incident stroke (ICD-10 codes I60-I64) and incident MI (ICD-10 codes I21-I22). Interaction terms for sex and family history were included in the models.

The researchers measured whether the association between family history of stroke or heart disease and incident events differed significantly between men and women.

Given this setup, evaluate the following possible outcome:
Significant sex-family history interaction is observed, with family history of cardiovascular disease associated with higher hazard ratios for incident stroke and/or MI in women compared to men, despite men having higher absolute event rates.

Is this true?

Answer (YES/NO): YES